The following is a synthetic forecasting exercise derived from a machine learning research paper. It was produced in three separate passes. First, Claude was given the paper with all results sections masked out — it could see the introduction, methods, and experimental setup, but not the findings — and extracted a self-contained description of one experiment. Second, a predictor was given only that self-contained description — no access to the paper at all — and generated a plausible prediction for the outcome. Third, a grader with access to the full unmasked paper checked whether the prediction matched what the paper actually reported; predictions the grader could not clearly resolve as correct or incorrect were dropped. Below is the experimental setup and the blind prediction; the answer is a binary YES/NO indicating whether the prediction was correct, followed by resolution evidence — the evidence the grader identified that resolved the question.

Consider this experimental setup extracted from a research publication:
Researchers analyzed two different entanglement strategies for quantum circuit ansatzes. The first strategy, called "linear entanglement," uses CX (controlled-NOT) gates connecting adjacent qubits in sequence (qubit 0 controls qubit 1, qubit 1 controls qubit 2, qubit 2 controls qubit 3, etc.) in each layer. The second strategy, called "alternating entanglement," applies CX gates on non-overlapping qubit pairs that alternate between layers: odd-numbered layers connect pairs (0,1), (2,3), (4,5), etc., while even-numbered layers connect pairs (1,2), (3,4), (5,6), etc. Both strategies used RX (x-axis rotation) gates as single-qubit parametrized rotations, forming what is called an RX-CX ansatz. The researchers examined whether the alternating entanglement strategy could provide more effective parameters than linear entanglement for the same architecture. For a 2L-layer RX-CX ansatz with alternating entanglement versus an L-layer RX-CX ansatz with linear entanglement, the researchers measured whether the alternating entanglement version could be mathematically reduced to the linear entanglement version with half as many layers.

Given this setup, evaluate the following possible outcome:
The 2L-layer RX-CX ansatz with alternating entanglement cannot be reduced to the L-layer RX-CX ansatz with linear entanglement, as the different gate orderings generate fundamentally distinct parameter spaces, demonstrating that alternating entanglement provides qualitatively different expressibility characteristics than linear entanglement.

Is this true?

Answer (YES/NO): NO